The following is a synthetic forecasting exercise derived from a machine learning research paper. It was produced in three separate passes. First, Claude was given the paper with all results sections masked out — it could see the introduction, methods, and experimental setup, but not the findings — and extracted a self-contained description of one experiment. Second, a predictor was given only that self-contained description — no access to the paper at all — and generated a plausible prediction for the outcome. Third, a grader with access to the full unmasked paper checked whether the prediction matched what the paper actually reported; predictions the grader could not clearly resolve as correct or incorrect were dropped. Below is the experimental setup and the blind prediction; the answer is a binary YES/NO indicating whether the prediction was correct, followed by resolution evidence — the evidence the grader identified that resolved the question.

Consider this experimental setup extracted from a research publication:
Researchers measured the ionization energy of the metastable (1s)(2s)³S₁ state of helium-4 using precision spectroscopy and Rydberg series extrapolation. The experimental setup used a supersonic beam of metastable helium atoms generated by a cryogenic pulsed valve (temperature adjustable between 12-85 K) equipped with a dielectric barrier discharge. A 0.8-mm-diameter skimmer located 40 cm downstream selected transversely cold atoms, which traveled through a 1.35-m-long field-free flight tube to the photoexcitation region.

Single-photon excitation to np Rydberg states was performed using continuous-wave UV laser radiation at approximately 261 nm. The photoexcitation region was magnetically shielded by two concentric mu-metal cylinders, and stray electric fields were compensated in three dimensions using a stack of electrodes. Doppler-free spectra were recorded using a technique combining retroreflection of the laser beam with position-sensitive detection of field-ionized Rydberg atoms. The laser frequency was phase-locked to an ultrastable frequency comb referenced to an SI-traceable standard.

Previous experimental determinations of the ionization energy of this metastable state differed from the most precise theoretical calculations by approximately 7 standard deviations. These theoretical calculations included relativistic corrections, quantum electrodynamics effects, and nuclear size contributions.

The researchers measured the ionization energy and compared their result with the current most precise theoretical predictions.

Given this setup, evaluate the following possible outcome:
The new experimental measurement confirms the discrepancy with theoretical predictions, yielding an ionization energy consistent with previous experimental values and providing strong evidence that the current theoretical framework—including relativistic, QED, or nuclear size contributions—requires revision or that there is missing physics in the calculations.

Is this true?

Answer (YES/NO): YES